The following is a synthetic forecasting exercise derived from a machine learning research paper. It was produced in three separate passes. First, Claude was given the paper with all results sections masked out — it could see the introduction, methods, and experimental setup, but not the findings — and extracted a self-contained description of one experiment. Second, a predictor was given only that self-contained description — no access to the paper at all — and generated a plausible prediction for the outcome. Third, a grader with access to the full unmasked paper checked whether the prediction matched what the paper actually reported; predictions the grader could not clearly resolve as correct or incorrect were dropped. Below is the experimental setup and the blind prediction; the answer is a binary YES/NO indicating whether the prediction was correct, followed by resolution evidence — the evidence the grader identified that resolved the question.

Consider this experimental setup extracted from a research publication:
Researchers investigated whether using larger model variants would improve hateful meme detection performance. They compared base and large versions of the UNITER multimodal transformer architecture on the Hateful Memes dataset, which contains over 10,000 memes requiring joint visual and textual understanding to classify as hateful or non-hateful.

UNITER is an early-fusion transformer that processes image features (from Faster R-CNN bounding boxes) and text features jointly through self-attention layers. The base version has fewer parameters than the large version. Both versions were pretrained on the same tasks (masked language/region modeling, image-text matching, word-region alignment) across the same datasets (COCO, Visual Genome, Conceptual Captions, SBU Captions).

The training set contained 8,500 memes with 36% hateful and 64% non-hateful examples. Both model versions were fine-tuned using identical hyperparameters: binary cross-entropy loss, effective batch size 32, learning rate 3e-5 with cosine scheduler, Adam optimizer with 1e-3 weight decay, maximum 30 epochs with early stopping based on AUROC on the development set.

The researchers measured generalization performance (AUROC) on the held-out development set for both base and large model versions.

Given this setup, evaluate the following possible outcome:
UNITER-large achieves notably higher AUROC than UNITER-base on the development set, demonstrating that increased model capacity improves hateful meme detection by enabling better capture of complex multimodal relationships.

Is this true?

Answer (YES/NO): NO